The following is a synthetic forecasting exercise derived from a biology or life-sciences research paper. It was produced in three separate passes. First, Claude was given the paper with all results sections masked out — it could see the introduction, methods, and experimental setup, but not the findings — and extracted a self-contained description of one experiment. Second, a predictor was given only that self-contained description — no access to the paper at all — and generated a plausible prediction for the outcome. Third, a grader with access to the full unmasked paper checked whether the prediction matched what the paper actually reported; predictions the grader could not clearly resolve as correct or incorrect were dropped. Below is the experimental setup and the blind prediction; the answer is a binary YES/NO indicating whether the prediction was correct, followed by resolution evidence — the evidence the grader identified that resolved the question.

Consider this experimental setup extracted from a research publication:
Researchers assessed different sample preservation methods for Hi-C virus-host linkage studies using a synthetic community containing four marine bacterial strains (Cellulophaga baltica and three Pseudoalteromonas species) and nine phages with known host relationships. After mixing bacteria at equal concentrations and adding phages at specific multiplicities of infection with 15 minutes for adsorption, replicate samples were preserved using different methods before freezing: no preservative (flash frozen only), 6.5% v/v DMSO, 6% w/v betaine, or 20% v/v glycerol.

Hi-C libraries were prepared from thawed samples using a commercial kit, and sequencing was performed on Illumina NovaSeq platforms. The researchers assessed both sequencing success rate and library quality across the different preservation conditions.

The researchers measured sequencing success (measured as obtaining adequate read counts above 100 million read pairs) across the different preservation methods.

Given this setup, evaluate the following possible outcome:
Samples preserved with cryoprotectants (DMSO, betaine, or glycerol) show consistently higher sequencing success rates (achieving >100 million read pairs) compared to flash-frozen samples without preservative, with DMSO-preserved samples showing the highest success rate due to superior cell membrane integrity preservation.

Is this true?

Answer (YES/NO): NO